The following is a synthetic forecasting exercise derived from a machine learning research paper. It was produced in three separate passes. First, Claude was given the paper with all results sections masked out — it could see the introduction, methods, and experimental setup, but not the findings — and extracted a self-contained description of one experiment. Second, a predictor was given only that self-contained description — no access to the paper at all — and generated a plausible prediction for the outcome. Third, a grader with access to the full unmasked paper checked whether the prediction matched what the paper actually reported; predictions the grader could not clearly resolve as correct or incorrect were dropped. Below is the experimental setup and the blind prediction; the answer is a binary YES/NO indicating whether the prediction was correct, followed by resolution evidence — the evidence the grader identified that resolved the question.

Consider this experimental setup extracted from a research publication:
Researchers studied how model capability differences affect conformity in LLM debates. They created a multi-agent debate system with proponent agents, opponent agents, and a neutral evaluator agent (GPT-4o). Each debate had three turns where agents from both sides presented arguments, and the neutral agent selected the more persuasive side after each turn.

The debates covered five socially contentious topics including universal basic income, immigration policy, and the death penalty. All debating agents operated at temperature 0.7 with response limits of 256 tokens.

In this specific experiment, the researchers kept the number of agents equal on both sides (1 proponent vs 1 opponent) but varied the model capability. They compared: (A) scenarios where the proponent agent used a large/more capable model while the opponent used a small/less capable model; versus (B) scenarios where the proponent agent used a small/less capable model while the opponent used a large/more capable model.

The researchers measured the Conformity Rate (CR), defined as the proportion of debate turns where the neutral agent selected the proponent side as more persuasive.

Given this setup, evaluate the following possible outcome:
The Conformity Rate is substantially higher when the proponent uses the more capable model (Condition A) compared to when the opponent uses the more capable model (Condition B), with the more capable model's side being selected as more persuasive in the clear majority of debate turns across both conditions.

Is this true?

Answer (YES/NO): YES